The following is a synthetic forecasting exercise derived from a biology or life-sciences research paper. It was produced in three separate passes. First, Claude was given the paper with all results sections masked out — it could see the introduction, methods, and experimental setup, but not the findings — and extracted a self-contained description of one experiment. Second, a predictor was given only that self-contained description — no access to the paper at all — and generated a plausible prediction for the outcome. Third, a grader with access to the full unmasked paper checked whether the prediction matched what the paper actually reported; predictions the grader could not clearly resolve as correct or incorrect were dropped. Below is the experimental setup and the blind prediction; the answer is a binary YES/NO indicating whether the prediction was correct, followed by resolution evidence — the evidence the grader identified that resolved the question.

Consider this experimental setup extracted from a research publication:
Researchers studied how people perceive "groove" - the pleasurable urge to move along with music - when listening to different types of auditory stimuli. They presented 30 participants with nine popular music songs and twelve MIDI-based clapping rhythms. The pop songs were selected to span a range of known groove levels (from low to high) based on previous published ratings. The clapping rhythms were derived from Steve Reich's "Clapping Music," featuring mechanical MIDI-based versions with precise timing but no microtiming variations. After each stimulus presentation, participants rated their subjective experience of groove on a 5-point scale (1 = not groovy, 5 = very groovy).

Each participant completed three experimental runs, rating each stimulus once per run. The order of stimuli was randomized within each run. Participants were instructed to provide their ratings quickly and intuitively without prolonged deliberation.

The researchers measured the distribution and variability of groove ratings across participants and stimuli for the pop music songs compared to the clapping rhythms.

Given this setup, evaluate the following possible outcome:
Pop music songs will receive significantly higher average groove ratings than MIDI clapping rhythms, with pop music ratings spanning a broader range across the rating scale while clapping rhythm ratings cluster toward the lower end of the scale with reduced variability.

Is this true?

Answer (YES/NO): NO